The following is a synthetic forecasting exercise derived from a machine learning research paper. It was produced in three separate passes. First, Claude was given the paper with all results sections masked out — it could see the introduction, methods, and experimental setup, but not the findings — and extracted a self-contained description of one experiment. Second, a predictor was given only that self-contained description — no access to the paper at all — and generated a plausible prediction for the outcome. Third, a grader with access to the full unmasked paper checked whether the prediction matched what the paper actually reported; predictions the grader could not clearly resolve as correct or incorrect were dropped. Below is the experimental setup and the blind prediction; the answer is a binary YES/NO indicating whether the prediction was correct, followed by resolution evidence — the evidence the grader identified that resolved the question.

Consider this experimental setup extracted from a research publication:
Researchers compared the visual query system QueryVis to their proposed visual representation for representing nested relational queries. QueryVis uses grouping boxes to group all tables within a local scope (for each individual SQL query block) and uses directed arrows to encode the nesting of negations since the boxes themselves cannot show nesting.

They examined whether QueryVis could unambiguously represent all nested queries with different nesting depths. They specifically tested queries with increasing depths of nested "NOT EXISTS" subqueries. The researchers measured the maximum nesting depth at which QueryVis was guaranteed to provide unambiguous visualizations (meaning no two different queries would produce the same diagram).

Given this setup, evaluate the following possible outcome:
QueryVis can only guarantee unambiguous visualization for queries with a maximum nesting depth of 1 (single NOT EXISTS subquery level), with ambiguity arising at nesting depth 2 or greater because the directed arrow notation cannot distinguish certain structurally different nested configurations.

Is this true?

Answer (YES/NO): NO